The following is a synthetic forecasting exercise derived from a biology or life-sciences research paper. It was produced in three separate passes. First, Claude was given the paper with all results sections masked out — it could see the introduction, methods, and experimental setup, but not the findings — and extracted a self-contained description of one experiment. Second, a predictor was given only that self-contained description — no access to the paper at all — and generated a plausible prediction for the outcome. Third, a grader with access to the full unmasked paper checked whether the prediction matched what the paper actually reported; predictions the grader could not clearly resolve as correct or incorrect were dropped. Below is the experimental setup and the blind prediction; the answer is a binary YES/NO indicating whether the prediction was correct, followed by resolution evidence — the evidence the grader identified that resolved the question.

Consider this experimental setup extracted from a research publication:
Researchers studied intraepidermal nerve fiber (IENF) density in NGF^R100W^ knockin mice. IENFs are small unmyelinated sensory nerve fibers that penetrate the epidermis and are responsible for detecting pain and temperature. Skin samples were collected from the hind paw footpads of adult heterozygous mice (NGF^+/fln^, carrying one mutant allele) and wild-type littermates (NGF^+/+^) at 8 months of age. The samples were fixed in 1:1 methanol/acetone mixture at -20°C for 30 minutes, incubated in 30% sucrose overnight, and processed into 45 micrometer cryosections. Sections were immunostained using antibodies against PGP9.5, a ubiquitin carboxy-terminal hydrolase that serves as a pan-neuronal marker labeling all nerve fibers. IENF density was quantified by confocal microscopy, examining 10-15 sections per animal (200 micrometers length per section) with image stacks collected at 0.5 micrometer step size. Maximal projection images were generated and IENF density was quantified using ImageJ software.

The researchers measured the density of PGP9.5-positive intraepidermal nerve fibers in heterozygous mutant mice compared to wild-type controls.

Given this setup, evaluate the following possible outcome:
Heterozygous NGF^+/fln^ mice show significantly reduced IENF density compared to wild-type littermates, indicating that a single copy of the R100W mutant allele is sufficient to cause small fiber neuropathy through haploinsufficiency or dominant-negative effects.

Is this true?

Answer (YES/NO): YES